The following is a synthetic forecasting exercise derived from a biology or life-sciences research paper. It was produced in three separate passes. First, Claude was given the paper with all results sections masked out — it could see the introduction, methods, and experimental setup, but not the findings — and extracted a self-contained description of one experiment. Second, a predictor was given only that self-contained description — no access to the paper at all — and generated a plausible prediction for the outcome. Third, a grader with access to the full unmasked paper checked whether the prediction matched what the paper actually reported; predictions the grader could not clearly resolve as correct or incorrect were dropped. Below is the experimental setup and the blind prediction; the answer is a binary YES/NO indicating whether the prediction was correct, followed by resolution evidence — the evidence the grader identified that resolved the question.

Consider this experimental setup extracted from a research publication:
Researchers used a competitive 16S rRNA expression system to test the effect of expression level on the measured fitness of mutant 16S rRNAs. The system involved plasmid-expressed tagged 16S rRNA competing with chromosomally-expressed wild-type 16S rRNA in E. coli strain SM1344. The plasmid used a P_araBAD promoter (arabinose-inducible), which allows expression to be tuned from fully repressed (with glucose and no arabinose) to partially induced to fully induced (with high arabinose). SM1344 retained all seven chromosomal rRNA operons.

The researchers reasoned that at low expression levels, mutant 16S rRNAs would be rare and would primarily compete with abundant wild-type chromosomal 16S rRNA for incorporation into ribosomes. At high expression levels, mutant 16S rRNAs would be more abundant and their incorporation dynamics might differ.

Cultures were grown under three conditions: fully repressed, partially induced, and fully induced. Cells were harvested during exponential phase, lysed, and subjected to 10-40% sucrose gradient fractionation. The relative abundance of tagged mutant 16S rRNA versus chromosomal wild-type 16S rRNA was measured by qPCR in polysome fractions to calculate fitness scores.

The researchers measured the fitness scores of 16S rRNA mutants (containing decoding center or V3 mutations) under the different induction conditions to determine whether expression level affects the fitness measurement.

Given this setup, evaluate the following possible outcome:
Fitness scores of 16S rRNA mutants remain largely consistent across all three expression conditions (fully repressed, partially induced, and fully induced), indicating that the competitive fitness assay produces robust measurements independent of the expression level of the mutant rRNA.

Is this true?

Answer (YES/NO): NO